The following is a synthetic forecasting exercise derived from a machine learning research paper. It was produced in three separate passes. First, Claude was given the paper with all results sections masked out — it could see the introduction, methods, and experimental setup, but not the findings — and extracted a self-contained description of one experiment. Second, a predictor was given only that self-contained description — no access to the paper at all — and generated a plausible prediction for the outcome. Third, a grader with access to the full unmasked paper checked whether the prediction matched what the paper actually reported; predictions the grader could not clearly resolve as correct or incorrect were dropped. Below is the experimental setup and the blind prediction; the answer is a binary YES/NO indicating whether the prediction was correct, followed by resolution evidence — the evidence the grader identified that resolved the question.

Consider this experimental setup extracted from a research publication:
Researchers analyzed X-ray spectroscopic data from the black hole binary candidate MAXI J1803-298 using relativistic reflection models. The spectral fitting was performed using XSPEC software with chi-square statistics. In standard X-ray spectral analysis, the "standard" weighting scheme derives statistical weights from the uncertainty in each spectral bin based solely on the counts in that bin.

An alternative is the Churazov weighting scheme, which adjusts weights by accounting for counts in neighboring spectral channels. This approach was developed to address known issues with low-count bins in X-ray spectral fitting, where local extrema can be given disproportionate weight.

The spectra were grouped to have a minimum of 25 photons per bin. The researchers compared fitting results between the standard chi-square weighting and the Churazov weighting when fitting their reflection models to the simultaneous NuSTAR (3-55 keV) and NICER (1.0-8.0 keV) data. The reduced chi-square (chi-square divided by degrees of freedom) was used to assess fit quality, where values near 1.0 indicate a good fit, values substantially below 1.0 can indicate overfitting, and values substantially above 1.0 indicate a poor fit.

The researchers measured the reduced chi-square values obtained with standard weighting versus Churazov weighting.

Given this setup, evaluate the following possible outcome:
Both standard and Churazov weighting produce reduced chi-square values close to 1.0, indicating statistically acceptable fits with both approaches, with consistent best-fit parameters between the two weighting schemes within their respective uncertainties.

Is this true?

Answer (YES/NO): NO